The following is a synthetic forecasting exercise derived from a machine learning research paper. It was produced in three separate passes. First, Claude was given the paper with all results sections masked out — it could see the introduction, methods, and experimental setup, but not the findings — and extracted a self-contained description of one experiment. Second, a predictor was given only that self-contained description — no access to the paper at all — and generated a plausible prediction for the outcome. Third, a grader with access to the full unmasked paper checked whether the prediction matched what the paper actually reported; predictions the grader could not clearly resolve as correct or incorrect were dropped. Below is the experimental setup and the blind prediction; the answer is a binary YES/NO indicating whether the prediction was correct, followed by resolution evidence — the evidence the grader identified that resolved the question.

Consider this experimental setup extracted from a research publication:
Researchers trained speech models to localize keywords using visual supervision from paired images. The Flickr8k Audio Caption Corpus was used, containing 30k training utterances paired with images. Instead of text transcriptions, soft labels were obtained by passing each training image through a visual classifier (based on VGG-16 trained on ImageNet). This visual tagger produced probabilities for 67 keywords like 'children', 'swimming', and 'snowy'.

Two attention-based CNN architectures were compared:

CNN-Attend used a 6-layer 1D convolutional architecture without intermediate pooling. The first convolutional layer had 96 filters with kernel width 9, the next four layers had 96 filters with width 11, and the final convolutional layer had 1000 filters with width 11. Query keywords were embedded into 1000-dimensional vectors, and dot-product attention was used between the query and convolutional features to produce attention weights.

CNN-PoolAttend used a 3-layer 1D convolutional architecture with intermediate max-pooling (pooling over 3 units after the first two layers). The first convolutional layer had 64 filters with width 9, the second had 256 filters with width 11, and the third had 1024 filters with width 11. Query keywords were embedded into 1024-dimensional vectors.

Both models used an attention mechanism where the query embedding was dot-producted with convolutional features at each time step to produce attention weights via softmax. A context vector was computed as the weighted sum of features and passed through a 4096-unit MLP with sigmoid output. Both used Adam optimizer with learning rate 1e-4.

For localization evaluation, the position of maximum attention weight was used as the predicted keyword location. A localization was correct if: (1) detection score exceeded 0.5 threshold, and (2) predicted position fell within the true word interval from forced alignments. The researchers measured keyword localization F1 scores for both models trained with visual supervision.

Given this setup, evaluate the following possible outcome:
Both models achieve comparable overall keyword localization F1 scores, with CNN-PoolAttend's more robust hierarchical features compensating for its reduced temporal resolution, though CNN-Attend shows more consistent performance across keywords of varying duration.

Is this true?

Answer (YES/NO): NO